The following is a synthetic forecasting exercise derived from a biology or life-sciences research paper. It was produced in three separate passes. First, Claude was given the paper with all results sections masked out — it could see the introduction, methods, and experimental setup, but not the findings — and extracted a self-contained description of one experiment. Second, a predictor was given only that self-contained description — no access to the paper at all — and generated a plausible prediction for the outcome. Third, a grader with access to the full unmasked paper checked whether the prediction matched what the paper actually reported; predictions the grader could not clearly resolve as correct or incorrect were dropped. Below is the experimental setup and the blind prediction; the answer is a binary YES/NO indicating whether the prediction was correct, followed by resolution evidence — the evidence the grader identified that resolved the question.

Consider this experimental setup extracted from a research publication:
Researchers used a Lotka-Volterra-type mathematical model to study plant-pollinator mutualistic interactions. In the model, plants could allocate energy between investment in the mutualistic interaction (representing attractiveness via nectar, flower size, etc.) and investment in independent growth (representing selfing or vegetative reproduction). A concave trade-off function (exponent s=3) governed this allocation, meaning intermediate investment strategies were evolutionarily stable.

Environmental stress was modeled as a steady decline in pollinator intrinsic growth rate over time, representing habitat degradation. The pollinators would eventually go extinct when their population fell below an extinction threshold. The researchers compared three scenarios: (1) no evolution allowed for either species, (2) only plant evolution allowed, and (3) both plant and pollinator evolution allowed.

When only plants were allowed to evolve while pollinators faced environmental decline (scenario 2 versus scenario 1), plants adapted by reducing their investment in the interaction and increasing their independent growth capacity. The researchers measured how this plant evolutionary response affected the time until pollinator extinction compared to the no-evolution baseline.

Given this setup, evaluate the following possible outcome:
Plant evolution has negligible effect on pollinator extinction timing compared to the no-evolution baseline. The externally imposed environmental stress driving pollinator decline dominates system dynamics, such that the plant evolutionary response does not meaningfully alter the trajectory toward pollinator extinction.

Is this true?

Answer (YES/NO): NO